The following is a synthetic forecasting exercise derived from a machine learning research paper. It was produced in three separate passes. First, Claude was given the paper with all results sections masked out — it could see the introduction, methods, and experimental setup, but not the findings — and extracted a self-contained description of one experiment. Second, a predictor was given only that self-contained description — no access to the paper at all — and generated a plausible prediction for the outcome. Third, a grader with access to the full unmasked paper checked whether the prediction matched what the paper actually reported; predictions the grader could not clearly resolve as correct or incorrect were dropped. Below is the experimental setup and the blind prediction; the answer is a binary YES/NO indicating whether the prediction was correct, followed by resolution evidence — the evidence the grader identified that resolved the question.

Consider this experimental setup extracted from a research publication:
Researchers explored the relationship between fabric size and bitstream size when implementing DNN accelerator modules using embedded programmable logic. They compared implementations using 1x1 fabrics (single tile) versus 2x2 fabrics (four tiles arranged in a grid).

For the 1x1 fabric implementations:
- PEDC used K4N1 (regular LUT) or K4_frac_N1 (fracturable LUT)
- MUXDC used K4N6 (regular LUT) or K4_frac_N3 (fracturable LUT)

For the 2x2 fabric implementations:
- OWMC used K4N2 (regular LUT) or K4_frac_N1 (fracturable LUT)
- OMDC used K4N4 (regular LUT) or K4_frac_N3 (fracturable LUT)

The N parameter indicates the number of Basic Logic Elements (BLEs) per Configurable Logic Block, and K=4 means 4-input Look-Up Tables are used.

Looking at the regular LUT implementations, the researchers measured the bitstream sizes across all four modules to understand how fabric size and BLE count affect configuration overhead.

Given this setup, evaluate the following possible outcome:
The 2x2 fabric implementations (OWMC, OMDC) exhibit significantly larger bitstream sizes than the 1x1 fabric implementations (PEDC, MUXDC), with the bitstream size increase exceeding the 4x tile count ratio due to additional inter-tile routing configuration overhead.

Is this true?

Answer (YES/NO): NO